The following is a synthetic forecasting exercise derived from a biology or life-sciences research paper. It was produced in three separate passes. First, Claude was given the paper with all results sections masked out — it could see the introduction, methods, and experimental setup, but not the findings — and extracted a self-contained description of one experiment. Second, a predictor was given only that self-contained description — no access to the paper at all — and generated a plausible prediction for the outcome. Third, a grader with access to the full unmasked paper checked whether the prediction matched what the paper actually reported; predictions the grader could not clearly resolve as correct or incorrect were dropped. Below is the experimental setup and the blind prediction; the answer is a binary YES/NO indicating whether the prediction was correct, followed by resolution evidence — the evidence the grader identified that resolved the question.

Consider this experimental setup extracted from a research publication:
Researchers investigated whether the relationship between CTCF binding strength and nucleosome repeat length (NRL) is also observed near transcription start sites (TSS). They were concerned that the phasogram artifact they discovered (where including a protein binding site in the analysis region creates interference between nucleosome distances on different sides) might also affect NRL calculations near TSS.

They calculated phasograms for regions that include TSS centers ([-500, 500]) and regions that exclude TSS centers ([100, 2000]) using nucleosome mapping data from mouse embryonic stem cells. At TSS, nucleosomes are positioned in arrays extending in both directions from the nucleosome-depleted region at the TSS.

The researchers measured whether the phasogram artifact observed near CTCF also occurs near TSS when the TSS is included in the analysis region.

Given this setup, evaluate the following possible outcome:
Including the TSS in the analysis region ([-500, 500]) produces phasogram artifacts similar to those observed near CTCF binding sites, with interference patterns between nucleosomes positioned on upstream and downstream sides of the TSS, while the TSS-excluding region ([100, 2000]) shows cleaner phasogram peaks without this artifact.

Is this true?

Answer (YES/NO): NO